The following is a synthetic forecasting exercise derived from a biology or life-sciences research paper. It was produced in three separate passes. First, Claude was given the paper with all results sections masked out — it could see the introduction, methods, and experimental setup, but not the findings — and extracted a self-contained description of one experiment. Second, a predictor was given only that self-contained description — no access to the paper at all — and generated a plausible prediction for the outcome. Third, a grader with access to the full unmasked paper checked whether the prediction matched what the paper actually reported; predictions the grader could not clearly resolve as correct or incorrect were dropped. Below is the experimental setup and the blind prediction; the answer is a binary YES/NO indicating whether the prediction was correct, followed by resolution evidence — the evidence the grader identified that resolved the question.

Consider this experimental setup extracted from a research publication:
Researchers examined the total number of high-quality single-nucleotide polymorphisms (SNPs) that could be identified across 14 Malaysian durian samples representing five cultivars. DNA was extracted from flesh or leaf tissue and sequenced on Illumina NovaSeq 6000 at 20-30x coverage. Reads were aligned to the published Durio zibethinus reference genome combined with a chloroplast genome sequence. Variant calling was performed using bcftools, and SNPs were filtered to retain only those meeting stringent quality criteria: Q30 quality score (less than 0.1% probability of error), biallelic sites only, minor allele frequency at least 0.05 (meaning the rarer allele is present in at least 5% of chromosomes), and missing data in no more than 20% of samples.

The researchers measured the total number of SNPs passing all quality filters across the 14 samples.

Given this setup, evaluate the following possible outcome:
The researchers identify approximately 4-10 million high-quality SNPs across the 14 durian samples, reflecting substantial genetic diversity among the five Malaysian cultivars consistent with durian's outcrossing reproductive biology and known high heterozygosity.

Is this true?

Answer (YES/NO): NO